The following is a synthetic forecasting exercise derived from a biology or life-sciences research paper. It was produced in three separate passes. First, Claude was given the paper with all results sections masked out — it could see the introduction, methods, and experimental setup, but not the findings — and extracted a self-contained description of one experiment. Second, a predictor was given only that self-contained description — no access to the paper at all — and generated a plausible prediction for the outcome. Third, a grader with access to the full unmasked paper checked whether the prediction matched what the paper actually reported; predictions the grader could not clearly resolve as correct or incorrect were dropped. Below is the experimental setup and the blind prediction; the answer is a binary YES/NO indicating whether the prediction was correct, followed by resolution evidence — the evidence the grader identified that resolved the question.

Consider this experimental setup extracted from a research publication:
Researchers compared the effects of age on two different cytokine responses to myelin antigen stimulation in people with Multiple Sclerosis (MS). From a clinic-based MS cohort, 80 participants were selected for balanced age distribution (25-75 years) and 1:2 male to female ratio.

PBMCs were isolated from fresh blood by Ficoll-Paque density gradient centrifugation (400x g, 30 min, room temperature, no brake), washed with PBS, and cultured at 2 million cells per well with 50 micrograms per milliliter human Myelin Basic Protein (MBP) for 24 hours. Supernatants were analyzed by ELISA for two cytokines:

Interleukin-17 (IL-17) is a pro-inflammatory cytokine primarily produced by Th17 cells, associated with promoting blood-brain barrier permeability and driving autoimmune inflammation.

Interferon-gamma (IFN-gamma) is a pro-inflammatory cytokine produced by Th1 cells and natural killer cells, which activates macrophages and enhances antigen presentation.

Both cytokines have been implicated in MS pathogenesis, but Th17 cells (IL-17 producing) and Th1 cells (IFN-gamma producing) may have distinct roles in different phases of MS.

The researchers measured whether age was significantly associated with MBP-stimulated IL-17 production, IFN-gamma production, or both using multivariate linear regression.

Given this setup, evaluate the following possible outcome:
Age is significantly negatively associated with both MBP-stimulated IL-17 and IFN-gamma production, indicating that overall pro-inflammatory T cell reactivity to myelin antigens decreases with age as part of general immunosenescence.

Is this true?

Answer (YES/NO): NO